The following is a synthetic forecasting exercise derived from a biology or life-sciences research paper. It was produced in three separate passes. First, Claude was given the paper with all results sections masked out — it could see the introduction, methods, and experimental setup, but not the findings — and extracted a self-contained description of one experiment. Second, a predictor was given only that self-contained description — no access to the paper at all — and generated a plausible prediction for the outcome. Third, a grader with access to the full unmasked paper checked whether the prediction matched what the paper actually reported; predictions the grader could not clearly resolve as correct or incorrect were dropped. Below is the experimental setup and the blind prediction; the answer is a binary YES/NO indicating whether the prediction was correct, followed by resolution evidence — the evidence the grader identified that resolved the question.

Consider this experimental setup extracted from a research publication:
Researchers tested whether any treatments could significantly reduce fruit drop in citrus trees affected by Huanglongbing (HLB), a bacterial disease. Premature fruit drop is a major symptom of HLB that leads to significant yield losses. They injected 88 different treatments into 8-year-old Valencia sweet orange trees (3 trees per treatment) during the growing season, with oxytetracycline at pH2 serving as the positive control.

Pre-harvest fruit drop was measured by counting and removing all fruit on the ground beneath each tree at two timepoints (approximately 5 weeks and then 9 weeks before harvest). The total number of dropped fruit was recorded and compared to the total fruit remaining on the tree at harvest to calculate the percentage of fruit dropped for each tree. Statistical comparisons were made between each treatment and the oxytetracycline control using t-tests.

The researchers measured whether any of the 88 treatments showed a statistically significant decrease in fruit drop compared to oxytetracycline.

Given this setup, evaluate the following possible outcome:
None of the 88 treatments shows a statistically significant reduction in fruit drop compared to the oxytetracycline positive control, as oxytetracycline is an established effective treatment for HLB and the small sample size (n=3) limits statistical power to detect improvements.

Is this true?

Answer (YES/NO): YES